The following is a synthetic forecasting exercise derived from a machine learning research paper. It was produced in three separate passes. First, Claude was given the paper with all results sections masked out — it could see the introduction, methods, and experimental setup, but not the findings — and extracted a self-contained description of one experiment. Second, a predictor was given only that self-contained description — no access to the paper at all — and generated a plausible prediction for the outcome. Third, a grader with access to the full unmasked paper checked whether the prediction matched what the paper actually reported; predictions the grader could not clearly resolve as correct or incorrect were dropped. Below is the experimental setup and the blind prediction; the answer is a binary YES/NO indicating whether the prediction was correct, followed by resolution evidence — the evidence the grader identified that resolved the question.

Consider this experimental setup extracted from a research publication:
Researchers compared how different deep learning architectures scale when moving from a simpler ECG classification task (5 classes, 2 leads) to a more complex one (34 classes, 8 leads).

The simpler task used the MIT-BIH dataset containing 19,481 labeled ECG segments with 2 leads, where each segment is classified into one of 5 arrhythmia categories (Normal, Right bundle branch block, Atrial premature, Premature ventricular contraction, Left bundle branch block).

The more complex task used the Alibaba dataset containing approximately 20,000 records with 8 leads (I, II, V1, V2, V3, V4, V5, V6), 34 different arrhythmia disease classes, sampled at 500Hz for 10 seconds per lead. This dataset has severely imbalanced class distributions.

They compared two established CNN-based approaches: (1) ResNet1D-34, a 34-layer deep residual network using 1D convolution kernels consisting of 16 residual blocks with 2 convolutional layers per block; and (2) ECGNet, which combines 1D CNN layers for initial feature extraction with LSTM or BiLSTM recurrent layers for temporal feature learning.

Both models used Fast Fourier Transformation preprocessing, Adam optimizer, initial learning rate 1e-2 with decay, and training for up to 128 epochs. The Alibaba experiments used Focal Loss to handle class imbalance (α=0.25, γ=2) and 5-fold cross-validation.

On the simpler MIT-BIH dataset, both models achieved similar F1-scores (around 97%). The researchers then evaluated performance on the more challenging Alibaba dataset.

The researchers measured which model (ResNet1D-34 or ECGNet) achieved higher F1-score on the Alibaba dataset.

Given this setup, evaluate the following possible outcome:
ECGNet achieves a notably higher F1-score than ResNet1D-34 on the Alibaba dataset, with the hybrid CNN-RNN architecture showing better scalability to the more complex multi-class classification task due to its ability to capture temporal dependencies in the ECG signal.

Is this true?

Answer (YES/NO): NO